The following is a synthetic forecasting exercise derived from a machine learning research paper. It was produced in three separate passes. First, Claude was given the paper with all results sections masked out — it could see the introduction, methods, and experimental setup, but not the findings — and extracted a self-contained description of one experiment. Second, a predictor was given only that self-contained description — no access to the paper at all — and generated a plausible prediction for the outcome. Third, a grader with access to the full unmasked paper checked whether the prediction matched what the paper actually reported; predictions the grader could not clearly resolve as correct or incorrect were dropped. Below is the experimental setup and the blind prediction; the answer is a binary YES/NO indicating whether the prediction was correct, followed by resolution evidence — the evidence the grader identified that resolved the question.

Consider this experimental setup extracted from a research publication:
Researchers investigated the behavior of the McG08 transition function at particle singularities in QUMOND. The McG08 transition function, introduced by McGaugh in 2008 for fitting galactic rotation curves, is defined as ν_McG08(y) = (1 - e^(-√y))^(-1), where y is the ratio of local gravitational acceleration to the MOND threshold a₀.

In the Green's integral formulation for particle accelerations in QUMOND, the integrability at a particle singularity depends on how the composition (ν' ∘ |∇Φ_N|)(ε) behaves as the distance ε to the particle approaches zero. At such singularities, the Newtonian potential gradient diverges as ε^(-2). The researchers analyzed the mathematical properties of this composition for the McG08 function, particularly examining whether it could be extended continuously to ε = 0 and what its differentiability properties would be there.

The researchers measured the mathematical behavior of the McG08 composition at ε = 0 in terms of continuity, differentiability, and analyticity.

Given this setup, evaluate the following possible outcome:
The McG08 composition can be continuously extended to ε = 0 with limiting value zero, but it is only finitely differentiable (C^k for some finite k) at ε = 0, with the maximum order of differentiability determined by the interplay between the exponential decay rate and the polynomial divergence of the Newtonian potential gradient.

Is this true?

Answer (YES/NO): NO